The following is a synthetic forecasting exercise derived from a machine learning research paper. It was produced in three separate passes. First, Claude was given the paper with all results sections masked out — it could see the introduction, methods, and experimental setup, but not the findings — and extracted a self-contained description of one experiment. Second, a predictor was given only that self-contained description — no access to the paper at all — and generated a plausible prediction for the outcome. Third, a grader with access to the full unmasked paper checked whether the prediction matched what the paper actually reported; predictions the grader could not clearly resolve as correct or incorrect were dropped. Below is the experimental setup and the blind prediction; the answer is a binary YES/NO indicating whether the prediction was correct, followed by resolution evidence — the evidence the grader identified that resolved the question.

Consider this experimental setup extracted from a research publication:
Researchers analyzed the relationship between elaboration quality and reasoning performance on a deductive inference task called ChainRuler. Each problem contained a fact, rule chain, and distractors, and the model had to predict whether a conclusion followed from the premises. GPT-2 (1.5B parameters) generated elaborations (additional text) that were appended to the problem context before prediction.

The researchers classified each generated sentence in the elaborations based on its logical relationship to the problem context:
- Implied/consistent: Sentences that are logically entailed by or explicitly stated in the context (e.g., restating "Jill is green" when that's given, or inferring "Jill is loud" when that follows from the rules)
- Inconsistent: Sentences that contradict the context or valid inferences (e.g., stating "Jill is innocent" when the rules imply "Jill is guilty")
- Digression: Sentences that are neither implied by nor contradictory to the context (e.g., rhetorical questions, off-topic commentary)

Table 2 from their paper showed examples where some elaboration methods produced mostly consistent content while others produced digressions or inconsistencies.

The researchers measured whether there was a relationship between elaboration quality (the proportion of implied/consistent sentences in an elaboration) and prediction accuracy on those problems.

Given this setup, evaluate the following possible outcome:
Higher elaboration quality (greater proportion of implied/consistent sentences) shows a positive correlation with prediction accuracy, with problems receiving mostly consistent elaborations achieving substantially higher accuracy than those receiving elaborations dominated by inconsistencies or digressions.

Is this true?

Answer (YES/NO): YES